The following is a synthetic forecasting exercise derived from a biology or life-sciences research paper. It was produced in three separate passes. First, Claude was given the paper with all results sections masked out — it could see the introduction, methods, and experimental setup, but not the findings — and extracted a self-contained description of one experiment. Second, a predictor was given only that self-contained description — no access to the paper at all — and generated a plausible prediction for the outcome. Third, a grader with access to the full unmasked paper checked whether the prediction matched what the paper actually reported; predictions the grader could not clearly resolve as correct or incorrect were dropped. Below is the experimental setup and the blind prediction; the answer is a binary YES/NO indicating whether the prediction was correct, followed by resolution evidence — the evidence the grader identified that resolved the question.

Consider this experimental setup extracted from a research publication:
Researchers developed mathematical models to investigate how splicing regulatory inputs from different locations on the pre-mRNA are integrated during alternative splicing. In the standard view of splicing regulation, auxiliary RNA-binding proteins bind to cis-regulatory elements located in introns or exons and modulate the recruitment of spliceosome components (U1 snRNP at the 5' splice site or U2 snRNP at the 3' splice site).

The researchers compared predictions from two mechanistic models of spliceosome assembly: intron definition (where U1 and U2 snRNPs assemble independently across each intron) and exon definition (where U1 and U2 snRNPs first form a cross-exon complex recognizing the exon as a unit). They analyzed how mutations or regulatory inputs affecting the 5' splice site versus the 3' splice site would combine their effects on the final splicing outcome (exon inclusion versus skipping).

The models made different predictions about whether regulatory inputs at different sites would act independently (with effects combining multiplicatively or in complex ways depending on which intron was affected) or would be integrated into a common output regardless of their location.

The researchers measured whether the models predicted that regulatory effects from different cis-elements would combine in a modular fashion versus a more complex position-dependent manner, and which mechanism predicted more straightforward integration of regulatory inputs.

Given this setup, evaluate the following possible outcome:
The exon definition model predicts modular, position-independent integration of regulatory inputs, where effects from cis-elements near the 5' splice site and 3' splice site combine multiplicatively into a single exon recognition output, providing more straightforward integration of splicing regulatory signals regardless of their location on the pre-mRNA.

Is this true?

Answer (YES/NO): YES